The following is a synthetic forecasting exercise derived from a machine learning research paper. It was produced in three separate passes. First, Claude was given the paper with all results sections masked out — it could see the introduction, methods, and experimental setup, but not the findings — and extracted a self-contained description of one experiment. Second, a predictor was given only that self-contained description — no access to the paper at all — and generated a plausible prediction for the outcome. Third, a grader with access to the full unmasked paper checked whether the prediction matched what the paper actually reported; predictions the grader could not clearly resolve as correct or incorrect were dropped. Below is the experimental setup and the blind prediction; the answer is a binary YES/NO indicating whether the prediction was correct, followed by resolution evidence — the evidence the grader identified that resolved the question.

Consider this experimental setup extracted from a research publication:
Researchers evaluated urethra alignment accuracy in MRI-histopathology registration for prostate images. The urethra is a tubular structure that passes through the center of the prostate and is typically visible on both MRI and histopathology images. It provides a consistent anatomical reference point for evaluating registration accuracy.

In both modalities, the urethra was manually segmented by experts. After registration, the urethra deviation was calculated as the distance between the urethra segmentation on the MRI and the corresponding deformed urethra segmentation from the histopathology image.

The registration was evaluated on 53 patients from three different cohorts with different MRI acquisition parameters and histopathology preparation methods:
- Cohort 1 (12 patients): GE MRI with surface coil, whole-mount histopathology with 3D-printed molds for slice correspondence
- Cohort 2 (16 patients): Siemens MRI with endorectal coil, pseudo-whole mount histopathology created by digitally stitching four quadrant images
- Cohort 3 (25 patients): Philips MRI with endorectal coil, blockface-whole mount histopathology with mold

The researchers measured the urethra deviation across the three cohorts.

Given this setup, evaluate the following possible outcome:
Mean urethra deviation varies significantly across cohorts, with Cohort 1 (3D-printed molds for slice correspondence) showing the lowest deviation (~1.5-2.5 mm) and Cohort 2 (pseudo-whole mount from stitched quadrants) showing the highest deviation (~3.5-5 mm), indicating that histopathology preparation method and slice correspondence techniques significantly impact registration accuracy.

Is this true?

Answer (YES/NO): NO